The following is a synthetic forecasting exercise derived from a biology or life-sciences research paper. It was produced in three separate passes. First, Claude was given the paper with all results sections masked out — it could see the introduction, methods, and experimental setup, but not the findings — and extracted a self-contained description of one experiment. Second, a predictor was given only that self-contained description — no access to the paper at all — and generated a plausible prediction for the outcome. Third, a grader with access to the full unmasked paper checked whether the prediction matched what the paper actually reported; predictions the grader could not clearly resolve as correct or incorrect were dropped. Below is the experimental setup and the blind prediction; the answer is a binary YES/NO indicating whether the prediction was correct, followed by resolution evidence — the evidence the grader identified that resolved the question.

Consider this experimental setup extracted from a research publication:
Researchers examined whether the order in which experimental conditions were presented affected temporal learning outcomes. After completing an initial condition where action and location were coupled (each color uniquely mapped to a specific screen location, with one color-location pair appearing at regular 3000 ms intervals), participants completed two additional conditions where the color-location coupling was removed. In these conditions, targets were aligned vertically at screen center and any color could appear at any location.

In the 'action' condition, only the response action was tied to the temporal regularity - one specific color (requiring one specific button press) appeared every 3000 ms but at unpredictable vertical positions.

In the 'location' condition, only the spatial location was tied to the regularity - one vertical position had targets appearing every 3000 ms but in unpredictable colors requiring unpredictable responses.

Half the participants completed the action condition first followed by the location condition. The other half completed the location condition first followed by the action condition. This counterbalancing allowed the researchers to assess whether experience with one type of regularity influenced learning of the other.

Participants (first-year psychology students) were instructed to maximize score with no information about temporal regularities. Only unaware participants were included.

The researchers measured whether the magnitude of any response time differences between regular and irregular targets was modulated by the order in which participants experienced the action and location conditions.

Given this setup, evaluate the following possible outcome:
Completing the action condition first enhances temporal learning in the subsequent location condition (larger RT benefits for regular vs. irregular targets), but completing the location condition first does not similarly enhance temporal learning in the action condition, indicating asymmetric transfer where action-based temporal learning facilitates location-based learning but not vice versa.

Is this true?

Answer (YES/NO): NO